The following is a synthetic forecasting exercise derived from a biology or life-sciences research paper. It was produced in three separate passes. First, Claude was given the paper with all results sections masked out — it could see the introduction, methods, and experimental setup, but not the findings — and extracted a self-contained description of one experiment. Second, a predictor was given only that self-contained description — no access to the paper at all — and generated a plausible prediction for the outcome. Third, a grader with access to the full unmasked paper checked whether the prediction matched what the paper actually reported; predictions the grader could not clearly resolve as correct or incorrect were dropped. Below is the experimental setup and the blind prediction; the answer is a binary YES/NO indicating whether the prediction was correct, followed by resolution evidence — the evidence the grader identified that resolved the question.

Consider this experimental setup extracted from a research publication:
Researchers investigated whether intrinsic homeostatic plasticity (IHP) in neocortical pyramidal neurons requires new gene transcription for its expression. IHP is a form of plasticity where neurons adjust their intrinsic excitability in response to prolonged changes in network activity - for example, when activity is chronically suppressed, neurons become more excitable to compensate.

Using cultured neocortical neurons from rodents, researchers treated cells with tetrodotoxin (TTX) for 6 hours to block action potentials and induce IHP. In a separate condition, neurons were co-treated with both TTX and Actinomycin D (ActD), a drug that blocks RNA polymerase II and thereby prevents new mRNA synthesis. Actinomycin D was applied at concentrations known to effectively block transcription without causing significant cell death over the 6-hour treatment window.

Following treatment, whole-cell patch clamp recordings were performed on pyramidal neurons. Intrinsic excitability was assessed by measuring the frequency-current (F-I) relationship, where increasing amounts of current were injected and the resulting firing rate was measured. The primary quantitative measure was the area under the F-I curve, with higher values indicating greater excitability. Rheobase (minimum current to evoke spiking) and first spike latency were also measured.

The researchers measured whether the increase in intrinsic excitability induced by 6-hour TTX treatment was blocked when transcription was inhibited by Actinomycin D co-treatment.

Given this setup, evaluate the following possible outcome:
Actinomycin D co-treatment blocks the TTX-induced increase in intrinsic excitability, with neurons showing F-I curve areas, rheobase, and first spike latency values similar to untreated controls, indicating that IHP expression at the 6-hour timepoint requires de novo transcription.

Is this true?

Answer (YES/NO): YES